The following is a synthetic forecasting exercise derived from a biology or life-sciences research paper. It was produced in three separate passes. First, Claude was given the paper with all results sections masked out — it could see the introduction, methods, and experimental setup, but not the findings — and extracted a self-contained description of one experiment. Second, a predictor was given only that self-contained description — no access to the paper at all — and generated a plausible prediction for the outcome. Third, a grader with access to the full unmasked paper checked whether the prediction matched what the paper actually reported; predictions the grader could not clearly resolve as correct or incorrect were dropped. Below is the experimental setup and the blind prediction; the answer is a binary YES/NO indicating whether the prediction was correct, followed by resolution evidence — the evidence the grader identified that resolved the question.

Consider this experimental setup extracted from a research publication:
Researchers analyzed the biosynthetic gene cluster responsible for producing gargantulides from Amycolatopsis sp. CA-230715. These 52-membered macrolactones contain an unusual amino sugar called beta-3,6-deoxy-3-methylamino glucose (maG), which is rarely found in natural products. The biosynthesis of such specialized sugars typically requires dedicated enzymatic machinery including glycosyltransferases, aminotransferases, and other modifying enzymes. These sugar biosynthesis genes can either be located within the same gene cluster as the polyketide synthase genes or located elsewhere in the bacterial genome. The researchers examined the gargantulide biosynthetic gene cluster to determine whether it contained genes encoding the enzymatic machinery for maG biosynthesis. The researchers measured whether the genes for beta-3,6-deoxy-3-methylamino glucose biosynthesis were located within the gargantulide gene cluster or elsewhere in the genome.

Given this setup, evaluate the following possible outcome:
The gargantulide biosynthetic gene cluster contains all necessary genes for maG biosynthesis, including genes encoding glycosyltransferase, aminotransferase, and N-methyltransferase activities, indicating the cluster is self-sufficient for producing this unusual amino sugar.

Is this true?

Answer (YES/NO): NO